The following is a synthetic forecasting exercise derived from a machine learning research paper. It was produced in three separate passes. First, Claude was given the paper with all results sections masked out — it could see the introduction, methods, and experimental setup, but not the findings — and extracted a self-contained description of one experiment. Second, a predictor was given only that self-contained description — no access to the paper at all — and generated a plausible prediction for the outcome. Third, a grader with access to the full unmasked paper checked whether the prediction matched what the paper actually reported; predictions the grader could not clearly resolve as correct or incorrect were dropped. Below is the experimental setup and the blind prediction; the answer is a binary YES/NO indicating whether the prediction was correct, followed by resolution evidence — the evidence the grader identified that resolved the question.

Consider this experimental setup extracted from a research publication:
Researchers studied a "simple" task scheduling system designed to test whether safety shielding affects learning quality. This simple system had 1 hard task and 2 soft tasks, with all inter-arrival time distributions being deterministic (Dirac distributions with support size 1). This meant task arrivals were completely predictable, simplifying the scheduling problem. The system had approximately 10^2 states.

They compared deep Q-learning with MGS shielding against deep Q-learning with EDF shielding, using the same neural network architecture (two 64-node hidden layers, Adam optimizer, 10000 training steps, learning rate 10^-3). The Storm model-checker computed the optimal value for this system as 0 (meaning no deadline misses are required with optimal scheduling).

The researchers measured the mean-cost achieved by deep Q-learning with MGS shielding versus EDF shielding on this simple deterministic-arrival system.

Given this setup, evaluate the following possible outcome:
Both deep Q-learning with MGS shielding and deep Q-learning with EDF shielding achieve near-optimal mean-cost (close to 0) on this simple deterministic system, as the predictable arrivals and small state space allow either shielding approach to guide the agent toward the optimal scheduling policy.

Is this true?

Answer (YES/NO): YES